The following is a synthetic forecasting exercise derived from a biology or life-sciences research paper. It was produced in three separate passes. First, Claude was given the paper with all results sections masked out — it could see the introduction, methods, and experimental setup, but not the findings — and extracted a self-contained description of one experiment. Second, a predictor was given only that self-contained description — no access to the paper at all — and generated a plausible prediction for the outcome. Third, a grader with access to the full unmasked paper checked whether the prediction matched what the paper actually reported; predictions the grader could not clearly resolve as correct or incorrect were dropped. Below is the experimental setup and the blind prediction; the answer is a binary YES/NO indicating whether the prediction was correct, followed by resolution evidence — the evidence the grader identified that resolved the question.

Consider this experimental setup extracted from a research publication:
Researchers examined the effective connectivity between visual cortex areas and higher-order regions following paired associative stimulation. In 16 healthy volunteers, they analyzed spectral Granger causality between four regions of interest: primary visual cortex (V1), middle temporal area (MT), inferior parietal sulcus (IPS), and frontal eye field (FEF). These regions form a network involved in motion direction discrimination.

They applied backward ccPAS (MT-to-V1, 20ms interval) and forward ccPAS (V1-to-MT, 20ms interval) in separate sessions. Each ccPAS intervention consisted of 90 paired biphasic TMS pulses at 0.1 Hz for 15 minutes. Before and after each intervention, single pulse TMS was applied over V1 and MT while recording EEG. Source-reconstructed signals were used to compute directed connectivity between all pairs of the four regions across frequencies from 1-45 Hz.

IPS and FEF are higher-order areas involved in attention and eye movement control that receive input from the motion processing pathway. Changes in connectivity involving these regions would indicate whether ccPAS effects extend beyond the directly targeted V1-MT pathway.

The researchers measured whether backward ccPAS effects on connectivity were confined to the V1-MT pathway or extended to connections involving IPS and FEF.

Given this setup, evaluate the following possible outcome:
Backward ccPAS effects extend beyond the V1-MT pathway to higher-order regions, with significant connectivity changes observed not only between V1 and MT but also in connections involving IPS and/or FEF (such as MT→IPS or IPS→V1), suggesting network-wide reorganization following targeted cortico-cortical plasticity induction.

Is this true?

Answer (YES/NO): NO